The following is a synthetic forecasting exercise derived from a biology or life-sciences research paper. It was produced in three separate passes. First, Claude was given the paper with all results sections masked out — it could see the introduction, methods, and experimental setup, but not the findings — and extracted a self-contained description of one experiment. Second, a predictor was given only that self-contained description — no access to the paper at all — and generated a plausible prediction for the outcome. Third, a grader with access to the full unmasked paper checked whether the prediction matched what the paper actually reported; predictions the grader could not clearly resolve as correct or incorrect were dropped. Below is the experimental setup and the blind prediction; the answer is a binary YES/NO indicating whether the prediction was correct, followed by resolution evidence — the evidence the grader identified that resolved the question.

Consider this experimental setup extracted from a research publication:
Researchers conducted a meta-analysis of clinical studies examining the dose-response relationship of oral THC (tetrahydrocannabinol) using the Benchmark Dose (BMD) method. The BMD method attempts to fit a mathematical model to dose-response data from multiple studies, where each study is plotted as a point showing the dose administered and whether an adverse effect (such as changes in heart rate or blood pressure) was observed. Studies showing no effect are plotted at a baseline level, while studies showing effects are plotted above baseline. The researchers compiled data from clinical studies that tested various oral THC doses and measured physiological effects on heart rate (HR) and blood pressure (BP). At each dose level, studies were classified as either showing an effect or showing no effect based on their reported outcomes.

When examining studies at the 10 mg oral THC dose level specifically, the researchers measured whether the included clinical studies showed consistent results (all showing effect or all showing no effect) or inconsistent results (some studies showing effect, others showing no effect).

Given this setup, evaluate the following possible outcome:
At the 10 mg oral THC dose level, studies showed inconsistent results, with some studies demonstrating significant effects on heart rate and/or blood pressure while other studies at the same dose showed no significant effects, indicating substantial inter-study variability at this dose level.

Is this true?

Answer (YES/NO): YES